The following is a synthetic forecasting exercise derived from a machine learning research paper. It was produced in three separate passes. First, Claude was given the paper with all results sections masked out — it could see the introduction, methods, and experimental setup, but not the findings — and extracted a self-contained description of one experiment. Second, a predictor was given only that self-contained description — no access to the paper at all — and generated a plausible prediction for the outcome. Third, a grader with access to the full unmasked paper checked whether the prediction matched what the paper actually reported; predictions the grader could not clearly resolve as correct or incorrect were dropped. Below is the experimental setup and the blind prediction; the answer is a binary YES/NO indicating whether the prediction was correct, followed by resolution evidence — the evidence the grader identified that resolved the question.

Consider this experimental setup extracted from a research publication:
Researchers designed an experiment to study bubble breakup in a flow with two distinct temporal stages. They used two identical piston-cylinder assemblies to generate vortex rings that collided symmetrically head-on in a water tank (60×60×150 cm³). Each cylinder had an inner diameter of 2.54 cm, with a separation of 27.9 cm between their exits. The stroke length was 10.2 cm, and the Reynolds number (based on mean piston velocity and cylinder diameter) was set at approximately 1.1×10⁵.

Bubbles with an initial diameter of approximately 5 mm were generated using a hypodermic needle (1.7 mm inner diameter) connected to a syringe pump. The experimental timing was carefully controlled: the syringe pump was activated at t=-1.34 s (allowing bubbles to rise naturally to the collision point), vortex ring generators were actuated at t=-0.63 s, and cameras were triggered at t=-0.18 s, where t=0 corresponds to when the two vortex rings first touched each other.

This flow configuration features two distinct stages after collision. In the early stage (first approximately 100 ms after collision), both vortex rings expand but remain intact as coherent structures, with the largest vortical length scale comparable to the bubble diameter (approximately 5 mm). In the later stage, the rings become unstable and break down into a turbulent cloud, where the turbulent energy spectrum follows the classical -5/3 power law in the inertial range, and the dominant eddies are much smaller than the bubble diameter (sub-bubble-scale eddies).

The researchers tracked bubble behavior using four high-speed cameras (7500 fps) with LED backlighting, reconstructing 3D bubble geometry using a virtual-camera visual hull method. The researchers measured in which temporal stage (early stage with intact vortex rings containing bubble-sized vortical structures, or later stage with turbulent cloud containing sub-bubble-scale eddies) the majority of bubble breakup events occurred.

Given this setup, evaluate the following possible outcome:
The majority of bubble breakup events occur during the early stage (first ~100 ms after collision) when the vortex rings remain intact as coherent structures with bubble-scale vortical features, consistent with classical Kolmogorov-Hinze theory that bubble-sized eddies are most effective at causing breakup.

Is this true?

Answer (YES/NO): NO